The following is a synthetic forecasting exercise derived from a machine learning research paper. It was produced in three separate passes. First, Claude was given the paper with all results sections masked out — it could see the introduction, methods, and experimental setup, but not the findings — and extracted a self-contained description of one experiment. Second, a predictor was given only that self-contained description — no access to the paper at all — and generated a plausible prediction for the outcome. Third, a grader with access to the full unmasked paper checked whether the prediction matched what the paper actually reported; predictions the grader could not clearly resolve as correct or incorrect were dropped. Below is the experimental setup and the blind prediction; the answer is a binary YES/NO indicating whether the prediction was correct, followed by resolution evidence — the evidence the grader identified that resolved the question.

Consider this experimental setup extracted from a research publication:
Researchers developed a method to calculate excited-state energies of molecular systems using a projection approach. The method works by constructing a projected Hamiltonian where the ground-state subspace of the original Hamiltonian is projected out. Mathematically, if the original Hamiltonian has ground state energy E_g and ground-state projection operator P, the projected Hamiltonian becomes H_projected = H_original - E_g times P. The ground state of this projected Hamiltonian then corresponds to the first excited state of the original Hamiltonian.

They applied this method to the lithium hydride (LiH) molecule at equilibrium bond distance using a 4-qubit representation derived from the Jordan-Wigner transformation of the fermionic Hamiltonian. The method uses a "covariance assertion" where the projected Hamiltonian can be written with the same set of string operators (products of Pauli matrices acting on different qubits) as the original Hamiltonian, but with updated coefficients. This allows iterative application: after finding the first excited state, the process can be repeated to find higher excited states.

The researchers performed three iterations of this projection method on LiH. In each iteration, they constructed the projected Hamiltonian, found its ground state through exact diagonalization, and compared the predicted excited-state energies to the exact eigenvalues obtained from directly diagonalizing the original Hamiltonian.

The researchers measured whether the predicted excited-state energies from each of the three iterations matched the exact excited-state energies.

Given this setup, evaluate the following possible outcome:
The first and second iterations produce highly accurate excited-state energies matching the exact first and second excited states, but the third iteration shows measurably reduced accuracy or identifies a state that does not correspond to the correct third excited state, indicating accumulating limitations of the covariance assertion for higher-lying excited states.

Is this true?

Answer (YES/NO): YES